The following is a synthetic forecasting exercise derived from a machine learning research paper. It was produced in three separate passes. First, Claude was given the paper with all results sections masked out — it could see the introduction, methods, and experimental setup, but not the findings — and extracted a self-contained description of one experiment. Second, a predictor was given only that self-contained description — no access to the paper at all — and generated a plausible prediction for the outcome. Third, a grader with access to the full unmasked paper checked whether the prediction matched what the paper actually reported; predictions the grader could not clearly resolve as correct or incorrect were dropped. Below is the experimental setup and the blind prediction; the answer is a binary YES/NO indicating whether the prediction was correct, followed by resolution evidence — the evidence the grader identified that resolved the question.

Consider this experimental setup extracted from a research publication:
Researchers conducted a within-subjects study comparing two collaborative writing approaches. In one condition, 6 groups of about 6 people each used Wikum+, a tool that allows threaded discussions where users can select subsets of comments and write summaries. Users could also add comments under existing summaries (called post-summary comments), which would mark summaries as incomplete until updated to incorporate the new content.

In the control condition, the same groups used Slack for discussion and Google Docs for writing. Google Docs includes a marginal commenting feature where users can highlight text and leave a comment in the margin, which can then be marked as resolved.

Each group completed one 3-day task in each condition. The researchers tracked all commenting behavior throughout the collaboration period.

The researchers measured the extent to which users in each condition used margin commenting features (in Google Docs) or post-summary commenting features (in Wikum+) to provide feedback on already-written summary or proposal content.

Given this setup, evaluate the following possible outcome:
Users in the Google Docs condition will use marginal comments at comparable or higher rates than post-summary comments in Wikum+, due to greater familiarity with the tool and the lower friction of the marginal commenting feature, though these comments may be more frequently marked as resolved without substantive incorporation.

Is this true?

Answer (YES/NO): NO